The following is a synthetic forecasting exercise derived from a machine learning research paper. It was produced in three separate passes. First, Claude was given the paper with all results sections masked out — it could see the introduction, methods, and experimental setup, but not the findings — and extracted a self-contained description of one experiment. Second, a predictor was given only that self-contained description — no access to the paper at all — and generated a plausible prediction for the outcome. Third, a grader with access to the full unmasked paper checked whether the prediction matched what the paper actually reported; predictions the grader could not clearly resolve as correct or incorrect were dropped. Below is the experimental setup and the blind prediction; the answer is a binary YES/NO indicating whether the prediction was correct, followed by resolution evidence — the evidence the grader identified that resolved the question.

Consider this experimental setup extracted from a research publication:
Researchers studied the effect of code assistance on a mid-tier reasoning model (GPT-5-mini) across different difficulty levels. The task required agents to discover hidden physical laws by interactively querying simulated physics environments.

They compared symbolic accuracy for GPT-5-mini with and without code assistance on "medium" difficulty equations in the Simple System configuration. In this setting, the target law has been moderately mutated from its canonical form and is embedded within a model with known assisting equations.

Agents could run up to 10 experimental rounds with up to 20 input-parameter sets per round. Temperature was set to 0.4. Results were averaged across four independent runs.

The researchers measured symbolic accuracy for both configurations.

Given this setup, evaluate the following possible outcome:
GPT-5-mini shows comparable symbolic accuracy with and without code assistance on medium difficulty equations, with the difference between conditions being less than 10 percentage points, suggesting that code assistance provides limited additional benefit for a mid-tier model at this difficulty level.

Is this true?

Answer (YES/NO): NO